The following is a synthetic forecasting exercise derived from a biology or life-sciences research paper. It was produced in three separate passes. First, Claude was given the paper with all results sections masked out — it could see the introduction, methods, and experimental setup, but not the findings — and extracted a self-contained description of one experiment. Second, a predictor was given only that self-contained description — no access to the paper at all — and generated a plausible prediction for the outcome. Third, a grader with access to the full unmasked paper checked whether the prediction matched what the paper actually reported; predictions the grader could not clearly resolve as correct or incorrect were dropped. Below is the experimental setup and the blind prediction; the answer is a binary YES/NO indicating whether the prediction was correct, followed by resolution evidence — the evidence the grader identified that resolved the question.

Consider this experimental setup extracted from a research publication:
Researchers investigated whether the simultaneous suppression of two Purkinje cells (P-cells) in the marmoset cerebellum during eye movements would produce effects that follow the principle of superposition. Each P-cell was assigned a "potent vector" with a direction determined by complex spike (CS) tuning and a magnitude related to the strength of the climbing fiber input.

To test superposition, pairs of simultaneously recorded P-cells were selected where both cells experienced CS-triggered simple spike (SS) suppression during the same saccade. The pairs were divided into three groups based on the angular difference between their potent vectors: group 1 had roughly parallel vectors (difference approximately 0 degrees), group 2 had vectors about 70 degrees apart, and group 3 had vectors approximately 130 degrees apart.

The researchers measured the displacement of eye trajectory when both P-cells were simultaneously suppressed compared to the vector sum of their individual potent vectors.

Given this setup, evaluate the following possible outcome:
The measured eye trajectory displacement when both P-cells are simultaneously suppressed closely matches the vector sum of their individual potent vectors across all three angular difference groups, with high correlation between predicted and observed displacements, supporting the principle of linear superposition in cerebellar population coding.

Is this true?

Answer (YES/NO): YES